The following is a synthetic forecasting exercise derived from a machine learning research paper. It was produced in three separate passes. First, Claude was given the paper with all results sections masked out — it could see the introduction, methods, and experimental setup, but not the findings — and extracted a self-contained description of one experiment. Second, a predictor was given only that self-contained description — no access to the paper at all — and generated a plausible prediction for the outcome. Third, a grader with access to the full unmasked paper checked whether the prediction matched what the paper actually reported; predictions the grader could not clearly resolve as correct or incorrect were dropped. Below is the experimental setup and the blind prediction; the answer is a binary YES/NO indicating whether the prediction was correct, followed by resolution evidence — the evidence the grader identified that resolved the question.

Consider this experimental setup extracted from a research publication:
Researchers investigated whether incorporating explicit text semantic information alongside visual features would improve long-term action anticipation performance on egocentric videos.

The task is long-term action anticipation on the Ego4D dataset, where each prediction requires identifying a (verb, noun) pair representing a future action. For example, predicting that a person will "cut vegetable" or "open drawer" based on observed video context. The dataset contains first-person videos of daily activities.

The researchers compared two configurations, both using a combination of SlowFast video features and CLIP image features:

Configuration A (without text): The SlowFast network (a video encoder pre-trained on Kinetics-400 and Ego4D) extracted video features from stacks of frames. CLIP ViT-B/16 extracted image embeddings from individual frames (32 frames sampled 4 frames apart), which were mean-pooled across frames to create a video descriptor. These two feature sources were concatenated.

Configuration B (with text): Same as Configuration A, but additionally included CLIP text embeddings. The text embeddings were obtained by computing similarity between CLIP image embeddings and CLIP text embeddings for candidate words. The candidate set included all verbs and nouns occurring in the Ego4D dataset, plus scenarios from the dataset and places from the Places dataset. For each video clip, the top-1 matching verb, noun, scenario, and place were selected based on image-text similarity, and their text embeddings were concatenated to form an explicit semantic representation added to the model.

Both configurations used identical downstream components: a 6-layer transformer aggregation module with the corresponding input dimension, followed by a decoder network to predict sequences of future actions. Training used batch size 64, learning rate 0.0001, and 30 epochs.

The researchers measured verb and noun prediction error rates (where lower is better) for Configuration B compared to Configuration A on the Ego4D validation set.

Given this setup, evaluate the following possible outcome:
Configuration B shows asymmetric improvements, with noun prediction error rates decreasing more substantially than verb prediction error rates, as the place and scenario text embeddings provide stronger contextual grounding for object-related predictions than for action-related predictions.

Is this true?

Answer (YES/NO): NO